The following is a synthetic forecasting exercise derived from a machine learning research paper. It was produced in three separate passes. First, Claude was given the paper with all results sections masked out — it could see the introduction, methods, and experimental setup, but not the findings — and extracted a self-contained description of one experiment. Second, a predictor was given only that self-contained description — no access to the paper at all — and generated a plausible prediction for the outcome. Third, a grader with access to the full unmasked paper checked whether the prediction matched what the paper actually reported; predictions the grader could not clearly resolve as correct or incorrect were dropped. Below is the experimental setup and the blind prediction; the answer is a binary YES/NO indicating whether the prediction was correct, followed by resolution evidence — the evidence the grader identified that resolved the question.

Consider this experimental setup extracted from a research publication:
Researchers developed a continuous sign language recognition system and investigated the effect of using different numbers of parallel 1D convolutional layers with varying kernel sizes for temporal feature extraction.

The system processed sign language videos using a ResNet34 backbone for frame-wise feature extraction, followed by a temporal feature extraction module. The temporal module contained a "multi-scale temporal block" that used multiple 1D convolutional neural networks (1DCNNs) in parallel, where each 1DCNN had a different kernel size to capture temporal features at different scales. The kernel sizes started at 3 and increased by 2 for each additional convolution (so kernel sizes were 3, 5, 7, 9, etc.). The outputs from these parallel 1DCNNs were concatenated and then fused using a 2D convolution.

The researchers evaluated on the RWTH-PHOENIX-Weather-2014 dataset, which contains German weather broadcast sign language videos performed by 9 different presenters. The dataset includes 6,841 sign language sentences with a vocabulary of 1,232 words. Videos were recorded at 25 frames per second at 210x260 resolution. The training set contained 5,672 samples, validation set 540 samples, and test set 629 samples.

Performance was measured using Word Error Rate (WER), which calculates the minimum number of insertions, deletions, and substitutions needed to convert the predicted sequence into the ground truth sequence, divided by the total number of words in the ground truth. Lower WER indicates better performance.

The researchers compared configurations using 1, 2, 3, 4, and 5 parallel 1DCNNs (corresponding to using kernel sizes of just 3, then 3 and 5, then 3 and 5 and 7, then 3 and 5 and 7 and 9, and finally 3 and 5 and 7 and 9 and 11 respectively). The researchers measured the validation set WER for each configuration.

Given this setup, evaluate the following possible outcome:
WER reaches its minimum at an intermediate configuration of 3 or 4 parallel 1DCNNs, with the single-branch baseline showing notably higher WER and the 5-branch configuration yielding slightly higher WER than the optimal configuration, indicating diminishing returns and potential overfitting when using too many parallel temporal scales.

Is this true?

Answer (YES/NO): YES